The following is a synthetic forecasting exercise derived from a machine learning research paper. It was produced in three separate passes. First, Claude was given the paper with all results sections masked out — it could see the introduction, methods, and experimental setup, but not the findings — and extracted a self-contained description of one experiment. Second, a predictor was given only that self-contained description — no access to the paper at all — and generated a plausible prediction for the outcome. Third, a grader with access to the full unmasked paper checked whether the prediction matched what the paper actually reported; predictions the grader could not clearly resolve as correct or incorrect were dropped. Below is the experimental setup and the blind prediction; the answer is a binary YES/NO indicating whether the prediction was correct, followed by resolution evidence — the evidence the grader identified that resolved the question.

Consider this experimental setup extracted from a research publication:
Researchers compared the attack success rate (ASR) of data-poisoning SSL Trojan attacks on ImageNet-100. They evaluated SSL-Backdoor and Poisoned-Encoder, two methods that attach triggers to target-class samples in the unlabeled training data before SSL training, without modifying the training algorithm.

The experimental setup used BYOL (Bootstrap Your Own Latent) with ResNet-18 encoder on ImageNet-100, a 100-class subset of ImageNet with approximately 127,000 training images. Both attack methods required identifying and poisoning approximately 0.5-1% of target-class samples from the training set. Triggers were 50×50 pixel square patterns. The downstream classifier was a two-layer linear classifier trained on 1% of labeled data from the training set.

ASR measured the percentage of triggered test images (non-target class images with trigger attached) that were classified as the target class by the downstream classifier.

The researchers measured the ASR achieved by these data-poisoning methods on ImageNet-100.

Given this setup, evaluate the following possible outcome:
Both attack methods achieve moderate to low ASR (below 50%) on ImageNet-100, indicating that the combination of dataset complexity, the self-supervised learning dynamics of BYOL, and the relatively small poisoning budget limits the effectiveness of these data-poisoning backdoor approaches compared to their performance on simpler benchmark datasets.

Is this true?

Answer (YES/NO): YES